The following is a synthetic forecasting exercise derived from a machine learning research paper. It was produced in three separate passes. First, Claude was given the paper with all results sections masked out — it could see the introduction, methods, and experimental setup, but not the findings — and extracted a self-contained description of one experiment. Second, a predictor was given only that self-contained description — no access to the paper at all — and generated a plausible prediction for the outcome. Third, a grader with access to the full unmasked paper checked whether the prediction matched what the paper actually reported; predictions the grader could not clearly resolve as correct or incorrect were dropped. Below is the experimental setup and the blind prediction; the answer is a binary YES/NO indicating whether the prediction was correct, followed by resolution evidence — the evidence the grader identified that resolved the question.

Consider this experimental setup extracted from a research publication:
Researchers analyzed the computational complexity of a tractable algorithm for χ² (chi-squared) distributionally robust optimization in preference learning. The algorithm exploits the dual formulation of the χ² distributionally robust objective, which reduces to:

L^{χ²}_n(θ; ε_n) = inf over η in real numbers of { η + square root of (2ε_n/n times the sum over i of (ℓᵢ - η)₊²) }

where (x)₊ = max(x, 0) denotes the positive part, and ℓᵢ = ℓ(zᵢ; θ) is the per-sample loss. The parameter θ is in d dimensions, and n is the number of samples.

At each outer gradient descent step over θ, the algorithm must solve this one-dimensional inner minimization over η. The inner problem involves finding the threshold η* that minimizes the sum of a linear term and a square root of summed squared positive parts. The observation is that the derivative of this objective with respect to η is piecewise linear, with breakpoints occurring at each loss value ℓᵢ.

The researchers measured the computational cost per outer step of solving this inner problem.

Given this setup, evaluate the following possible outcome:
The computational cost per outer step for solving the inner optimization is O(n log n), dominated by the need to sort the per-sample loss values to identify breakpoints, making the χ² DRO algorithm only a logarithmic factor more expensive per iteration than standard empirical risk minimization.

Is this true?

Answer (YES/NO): NO